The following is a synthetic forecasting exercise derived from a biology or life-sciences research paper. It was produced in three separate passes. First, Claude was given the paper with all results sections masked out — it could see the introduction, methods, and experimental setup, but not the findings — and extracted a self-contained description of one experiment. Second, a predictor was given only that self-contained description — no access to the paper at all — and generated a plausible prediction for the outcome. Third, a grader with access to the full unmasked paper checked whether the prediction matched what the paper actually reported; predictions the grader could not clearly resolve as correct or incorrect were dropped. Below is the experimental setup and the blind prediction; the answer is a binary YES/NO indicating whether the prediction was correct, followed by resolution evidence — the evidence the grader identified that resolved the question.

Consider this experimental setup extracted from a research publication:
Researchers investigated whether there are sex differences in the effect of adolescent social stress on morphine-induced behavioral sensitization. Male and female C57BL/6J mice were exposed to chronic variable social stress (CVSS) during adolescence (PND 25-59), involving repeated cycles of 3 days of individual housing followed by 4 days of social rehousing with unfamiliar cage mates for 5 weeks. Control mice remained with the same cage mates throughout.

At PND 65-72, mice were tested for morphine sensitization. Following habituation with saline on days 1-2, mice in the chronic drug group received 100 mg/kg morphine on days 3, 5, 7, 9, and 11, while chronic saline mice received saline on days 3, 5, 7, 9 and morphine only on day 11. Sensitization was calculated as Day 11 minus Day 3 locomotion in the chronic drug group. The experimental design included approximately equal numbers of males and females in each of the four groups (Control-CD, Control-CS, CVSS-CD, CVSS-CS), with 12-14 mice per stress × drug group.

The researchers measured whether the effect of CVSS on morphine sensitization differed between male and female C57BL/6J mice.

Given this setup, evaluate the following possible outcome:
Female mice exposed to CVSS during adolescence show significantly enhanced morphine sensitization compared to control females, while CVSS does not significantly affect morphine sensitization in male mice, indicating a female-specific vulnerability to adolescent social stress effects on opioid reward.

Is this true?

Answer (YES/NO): NO